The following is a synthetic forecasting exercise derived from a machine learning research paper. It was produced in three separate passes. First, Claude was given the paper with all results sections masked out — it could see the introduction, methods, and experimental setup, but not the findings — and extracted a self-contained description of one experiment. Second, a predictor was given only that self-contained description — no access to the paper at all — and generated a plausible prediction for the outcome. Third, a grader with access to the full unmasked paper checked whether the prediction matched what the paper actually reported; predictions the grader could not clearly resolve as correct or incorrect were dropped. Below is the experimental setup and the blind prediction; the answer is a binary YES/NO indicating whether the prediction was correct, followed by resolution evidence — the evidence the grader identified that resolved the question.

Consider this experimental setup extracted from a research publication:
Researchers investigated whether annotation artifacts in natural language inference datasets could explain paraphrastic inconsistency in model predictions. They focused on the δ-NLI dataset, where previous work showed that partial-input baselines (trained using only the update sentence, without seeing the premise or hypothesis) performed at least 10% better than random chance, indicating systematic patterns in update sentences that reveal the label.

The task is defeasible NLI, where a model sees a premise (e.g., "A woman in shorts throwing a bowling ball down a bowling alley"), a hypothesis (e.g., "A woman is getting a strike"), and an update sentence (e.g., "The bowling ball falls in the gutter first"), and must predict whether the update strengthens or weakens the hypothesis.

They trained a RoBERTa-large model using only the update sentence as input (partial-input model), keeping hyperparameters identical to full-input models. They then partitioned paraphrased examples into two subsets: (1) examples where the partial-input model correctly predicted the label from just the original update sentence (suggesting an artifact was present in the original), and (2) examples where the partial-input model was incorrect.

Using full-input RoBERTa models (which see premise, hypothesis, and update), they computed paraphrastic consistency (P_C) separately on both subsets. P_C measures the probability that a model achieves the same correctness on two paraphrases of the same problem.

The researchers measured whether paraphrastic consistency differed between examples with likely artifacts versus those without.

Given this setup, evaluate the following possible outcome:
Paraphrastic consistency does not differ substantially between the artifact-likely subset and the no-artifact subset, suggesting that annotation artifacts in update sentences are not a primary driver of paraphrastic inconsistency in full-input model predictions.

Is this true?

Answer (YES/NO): YES